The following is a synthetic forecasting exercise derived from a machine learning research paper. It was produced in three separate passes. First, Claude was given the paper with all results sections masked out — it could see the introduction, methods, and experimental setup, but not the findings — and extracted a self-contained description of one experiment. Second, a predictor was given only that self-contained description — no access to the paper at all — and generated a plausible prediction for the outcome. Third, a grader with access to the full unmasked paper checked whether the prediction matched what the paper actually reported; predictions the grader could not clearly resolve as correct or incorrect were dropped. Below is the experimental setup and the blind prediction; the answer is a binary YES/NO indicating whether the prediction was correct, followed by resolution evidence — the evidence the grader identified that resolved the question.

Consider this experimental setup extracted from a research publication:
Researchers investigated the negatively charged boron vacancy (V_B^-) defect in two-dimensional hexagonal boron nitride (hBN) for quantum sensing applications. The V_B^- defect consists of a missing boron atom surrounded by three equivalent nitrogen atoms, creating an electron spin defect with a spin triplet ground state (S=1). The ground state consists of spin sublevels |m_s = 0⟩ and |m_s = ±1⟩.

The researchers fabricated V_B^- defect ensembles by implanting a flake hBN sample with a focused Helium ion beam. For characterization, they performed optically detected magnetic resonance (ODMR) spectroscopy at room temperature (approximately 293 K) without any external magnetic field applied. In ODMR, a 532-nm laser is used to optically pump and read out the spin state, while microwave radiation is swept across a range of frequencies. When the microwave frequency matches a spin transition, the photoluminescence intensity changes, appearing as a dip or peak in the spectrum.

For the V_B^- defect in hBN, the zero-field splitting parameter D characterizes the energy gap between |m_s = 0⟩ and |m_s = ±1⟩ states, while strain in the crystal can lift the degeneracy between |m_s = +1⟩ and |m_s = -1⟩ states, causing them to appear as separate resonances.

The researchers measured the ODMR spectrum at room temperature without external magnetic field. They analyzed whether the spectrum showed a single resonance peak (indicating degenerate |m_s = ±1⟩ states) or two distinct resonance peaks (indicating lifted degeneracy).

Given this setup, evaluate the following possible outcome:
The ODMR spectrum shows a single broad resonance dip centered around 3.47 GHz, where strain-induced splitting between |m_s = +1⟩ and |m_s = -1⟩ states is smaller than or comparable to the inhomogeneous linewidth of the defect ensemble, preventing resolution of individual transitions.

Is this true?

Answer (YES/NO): NO